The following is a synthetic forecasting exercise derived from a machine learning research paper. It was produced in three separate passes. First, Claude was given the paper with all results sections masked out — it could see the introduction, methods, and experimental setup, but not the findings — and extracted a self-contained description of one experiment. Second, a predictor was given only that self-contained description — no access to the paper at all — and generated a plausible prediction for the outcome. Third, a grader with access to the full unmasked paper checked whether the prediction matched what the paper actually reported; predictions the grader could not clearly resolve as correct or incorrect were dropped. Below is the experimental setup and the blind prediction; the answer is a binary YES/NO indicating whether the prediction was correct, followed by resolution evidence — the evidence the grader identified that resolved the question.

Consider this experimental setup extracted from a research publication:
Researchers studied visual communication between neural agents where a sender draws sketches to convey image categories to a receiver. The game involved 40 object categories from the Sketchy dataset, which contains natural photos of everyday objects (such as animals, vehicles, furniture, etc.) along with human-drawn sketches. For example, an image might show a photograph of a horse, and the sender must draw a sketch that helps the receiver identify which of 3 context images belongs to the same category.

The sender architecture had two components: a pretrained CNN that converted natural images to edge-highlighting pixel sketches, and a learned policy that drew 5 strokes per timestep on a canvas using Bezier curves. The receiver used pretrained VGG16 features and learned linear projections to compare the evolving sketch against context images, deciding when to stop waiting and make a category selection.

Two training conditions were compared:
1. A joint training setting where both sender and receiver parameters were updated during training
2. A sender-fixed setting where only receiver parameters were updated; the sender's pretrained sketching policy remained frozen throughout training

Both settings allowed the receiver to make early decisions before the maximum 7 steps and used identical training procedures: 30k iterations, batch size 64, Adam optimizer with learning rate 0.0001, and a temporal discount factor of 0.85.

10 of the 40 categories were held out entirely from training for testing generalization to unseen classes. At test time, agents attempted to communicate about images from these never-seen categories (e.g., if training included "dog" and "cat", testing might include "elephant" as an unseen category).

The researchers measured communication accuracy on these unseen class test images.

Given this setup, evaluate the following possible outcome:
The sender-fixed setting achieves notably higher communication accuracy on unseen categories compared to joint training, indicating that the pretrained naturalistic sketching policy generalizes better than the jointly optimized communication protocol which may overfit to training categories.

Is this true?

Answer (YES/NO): YES